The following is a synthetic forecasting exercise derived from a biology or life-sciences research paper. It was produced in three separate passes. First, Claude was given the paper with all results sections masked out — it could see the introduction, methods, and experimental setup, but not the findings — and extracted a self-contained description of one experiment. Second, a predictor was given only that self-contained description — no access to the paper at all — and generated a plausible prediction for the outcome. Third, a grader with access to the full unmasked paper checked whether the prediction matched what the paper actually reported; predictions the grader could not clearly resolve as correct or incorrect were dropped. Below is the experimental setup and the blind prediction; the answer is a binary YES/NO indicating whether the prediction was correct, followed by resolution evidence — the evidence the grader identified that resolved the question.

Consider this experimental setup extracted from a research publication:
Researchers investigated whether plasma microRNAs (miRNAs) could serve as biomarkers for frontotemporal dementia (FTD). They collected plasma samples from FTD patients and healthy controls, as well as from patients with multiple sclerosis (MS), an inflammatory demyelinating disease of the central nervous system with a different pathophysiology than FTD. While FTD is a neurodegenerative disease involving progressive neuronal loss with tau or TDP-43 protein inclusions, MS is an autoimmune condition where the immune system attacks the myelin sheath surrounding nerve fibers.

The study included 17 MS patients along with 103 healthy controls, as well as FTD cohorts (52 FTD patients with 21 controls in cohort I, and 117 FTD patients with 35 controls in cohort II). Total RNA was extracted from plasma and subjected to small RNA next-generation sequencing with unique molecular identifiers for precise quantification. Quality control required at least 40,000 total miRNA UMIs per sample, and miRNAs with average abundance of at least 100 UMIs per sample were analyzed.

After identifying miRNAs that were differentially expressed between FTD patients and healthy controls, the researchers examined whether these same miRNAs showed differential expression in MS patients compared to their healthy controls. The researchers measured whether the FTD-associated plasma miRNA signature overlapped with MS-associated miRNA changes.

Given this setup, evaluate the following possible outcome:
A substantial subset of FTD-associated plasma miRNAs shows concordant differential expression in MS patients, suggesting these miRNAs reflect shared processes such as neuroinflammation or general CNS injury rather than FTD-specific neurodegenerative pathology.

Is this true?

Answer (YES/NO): NO